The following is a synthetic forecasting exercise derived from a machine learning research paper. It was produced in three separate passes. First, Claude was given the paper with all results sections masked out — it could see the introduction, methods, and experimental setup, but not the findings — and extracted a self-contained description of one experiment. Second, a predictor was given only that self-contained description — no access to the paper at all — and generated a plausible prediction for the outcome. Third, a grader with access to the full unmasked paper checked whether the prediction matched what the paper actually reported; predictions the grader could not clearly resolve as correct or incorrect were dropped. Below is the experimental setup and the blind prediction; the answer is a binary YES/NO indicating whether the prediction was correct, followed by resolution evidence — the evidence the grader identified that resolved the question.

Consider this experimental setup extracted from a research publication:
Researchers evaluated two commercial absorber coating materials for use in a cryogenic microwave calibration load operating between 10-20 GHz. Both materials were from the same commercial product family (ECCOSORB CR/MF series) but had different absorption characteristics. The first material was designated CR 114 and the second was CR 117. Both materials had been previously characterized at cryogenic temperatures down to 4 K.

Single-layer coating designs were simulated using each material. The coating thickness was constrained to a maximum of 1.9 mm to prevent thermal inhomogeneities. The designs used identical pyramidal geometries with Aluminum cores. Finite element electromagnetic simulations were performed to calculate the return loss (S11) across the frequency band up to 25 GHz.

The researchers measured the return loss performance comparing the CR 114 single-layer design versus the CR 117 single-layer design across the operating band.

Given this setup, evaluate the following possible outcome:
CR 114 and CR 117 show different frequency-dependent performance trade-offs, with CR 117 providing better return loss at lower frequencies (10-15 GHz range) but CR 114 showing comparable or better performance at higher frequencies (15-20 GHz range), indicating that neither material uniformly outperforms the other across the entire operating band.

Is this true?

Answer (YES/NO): NO